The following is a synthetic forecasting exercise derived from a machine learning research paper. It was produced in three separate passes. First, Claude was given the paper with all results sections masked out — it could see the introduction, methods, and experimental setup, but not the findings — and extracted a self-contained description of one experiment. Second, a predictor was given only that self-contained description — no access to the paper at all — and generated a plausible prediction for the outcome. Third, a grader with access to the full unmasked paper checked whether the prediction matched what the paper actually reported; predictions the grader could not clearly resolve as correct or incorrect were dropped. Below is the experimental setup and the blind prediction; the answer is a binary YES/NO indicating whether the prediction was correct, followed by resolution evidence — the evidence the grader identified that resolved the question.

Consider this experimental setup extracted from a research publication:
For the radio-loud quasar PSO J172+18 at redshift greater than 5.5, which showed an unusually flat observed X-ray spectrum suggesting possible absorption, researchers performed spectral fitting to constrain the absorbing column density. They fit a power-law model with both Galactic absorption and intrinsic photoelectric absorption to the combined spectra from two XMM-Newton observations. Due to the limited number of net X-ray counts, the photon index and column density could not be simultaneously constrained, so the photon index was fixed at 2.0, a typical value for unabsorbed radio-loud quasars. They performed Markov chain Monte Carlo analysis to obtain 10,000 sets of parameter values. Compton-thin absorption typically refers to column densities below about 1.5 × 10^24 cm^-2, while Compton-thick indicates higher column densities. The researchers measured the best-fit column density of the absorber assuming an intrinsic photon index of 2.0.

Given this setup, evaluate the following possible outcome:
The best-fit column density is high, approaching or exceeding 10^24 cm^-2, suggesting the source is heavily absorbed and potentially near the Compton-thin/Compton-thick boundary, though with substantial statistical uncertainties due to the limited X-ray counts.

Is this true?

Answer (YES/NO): NO